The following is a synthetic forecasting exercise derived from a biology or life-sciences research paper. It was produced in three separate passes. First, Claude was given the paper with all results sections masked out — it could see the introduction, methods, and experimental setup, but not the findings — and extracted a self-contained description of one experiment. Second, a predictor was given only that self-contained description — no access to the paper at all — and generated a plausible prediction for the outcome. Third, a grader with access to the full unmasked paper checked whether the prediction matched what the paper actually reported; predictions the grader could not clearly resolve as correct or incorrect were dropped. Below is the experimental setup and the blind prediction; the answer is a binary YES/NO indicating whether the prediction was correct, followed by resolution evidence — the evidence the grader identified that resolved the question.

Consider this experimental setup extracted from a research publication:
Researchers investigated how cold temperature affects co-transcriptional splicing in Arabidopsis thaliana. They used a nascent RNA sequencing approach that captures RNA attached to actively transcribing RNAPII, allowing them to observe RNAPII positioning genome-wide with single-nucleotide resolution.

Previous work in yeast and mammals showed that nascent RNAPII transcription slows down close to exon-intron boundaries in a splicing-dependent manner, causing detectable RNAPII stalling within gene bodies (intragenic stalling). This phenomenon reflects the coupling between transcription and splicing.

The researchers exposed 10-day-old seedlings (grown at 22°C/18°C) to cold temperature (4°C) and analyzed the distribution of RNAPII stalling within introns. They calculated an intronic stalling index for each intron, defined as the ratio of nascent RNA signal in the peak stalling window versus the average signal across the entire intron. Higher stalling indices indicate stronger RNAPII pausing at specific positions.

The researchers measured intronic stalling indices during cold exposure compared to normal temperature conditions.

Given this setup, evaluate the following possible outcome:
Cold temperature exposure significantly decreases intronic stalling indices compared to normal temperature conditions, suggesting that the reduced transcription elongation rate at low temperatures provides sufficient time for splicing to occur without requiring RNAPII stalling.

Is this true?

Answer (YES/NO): NO